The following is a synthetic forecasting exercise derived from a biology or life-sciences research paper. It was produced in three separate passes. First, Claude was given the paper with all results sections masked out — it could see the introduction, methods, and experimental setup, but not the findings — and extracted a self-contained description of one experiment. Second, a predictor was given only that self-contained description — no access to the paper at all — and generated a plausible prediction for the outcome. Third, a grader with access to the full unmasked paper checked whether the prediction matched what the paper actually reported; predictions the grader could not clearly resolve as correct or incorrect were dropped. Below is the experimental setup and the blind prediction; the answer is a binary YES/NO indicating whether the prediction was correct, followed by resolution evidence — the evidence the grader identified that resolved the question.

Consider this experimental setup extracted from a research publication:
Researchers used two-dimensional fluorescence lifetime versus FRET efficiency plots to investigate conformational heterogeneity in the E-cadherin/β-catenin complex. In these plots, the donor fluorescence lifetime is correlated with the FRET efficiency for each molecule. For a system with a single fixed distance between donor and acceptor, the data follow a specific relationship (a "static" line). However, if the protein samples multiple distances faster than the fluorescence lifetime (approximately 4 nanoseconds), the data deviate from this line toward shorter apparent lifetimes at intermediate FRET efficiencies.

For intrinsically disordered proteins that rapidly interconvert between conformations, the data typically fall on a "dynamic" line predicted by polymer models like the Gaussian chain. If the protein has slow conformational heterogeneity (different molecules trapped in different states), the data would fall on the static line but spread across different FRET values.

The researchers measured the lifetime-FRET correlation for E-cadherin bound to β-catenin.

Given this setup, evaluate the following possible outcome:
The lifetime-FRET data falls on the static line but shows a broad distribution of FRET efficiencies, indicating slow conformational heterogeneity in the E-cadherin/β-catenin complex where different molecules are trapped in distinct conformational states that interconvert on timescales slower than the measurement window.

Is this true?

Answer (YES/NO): NO